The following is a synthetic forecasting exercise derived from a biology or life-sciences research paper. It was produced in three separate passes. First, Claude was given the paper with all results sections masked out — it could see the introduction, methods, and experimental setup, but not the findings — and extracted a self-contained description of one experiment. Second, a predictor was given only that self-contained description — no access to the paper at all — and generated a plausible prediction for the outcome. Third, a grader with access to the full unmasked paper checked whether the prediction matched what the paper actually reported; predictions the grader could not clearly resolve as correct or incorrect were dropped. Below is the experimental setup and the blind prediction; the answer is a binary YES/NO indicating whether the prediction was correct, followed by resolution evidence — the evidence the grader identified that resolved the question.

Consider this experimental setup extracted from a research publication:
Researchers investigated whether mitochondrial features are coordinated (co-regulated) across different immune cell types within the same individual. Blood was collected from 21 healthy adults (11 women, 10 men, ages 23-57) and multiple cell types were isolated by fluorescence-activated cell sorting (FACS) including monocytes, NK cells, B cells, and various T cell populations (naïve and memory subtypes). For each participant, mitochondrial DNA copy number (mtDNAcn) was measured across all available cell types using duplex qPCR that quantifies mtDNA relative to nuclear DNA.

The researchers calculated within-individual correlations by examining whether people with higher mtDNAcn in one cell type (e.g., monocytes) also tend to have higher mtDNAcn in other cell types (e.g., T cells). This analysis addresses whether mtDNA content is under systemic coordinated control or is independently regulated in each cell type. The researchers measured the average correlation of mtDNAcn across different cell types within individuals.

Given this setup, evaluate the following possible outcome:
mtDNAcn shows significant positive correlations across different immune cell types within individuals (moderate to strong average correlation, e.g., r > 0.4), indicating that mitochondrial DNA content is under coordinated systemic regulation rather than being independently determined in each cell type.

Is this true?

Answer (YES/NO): YES